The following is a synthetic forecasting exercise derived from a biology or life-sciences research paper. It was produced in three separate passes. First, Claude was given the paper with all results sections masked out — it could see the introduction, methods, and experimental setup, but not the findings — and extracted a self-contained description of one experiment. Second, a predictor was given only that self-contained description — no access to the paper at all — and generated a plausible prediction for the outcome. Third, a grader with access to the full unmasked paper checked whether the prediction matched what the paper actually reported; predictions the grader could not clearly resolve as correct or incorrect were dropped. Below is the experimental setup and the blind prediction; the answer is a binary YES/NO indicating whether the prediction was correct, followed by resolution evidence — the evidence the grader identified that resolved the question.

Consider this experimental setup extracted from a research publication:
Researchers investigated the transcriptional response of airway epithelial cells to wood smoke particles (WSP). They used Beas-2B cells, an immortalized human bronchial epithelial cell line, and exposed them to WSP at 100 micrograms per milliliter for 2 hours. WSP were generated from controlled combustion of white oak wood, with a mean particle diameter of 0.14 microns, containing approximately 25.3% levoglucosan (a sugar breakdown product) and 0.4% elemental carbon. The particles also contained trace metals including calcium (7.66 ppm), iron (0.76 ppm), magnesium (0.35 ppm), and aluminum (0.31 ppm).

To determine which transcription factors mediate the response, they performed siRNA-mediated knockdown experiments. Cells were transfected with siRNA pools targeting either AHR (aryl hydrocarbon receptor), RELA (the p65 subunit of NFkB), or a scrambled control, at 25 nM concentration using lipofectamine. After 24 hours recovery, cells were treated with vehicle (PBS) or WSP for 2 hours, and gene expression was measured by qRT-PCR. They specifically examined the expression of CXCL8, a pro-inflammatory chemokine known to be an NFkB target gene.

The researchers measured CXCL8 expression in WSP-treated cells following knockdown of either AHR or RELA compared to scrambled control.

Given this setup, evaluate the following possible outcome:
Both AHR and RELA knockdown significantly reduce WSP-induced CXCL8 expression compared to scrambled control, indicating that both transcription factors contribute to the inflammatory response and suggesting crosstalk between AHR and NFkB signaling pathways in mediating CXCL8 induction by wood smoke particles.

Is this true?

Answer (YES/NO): NO